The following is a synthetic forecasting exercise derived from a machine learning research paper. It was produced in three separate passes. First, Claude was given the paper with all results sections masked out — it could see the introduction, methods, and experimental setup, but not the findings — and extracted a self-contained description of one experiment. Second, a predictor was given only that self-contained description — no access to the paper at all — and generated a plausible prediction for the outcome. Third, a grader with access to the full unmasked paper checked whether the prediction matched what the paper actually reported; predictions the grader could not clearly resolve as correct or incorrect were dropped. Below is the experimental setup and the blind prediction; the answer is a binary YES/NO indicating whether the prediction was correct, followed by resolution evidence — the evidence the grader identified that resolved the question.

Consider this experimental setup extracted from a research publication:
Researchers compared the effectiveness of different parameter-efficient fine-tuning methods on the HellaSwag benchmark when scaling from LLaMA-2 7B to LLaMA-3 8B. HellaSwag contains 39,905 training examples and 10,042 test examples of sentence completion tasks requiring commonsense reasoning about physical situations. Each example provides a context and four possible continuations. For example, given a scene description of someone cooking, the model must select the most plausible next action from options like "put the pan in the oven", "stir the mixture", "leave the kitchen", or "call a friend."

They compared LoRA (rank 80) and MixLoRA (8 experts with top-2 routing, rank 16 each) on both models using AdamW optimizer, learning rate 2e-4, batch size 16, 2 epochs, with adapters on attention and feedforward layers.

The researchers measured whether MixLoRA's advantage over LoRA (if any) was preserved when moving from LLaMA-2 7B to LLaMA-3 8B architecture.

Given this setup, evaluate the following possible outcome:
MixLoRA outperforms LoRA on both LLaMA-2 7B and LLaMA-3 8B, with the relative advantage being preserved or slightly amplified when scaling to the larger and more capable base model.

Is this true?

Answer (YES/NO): YES